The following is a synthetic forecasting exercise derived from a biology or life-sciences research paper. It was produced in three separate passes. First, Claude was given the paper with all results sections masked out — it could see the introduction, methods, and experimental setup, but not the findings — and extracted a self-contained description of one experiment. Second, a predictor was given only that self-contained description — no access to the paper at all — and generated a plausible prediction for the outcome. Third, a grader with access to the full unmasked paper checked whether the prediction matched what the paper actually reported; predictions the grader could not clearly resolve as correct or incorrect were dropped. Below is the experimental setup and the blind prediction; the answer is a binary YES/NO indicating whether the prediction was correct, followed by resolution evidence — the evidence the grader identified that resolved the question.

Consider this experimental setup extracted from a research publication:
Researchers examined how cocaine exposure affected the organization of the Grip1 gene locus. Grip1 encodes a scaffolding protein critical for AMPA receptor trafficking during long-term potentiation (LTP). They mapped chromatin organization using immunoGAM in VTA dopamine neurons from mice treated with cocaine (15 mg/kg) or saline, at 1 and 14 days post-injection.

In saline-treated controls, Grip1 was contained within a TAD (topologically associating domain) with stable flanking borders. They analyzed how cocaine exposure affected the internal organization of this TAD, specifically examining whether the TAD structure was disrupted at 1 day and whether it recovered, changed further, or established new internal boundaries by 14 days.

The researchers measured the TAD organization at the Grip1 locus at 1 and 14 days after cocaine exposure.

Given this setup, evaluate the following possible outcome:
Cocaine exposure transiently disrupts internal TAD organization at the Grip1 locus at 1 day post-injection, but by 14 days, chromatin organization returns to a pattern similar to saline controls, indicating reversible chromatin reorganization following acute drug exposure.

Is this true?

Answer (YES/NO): NO